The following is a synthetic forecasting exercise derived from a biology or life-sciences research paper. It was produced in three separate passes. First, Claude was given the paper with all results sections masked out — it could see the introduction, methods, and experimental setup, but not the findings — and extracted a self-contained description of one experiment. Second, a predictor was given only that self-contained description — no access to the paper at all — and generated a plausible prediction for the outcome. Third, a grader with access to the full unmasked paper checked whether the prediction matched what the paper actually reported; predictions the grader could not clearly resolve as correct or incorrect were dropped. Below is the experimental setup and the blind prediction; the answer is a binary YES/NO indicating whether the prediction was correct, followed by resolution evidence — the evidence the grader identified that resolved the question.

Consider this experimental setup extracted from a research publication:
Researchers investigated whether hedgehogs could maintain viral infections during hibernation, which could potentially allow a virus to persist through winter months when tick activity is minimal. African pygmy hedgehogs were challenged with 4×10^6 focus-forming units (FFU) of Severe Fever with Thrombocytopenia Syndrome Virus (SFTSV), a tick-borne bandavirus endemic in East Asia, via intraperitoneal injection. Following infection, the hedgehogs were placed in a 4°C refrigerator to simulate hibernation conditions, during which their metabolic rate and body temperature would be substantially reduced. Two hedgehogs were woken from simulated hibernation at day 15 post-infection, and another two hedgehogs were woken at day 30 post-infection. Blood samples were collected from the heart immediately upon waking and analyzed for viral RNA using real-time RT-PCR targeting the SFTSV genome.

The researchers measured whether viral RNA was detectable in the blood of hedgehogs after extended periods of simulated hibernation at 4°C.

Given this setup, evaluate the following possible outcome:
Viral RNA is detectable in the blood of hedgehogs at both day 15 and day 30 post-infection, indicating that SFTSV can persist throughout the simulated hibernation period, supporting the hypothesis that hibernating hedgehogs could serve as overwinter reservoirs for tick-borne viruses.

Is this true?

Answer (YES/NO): YES